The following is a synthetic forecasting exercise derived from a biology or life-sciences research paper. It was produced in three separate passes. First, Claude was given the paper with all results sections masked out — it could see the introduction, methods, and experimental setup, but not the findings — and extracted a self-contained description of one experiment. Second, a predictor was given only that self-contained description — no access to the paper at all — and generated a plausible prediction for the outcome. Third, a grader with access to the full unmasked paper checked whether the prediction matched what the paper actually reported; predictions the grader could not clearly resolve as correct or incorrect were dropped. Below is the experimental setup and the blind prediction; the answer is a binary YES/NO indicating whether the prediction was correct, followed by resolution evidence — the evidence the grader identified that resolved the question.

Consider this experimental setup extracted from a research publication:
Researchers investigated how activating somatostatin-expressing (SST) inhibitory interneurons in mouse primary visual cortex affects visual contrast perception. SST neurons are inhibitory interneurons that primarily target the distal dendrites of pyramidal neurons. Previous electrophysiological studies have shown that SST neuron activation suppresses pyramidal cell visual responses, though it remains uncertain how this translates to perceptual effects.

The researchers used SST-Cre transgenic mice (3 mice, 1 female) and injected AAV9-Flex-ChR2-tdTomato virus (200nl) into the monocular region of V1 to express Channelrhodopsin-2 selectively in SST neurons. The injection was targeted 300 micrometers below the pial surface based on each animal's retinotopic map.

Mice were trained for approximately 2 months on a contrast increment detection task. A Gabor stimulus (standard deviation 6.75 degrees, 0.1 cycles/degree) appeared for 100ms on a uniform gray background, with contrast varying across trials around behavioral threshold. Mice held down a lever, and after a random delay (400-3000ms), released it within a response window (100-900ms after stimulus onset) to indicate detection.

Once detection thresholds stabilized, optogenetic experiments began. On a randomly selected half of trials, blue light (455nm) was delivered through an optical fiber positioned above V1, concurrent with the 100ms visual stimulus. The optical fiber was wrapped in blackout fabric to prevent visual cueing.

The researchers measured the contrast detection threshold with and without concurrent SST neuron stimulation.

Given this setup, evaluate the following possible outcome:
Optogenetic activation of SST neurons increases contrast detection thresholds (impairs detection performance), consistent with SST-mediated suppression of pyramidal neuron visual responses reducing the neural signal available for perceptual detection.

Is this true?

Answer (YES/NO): YES